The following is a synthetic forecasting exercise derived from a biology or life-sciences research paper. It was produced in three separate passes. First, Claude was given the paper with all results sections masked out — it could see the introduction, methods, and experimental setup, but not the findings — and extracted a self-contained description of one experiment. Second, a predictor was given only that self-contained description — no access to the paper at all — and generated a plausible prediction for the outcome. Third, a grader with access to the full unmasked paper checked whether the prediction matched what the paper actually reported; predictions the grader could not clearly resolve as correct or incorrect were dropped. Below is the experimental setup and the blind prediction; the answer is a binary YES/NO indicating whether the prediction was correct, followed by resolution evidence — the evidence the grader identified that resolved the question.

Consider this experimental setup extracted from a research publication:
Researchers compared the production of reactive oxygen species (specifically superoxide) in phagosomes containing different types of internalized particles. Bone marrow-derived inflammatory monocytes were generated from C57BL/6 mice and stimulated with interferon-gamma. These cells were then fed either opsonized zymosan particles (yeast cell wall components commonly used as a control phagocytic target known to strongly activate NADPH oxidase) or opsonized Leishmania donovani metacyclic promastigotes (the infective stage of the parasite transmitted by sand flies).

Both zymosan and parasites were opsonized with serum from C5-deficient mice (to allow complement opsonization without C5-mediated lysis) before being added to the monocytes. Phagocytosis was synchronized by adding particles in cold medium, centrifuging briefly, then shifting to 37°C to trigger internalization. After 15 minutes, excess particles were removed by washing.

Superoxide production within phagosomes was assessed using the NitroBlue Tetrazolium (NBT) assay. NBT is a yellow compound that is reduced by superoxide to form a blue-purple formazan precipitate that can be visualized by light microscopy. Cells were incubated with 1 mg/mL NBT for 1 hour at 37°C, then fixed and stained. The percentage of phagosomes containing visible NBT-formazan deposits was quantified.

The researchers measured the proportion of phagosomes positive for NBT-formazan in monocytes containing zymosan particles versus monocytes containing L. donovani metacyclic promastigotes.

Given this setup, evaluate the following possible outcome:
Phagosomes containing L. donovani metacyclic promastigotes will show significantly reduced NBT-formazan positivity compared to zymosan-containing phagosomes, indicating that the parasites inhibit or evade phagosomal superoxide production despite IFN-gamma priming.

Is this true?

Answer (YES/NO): YES